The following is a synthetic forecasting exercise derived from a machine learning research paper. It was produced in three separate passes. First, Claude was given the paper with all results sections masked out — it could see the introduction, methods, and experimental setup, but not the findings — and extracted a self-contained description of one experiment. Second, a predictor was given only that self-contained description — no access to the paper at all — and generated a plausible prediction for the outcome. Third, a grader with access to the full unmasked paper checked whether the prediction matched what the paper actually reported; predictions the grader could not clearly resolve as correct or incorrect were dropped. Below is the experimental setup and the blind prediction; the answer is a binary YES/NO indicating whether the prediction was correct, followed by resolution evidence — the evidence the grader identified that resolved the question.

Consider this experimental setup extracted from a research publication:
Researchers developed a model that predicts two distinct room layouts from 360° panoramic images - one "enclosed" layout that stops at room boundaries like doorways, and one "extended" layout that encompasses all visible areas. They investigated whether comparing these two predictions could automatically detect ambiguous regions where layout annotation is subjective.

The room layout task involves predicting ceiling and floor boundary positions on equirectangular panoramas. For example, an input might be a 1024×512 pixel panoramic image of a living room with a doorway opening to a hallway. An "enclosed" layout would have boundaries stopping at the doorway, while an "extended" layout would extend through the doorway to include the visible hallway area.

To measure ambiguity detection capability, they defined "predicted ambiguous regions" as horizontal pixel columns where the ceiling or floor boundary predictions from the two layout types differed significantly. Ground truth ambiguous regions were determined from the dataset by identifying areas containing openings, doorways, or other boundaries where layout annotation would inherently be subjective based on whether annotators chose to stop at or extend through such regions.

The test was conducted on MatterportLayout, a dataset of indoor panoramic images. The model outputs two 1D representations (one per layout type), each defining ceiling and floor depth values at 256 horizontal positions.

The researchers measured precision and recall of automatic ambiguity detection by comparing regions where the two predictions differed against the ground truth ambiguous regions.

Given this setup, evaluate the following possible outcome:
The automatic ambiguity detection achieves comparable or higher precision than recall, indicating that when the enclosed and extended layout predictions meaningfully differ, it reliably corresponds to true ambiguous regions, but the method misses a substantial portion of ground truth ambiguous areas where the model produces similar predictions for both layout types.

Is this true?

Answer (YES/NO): YES